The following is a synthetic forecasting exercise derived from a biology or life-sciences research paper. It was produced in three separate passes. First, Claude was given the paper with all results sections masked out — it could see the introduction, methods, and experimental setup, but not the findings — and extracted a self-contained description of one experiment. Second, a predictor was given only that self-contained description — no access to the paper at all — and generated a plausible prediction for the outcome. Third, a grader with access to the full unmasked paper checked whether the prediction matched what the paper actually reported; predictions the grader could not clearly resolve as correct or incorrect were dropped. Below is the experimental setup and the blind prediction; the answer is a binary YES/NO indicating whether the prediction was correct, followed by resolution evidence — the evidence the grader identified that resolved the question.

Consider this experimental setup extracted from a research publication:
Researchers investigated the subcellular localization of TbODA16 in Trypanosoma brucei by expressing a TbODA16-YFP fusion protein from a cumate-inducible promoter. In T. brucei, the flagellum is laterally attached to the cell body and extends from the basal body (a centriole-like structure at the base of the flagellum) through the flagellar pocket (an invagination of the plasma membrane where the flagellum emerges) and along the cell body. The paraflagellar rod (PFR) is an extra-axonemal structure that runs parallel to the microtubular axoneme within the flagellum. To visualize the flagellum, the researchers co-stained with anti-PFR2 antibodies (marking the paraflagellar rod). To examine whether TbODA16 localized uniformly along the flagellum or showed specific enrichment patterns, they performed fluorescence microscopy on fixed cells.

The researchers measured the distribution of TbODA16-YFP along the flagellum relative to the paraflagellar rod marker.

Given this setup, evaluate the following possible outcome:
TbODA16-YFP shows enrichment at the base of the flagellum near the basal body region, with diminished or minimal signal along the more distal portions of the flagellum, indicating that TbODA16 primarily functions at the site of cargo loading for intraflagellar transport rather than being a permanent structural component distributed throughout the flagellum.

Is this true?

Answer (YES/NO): YES